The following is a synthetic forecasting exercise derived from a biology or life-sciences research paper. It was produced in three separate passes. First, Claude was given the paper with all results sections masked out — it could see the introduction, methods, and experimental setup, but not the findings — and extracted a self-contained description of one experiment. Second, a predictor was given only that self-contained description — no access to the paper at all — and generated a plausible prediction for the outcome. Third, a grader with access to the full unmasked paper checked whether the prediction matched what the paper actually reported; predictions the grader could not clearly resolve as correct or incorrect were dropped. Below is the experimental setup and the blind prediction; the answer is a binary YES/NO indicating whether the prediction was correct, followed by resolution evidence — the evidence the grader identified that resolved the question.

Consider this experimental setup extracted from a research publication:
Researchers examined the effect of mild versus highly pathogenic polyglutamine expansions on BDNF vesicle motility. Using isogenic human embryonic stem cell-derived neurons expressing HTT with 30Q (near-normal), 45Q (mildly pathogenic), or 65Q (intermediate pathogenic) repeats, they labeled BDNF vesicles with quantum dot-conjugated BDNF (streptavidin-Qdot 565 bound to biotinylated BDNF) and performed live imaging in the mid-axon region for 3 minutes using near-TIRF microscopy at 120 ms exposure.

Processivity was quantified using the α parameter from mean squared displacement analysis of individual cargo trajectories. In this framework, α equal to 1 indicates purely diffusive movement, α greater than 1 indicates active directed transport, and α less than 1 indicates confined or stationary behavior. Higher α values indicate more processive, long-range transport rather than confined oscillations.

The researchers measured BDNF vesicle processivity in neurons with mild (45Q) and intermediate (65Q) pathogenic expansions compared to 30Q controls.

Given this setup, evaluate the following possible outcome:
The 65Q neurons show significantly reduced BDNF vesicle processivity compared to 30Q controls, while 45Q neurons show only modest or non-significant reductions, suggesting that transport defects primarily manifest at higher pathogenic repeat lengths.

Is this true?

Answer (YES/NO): NO